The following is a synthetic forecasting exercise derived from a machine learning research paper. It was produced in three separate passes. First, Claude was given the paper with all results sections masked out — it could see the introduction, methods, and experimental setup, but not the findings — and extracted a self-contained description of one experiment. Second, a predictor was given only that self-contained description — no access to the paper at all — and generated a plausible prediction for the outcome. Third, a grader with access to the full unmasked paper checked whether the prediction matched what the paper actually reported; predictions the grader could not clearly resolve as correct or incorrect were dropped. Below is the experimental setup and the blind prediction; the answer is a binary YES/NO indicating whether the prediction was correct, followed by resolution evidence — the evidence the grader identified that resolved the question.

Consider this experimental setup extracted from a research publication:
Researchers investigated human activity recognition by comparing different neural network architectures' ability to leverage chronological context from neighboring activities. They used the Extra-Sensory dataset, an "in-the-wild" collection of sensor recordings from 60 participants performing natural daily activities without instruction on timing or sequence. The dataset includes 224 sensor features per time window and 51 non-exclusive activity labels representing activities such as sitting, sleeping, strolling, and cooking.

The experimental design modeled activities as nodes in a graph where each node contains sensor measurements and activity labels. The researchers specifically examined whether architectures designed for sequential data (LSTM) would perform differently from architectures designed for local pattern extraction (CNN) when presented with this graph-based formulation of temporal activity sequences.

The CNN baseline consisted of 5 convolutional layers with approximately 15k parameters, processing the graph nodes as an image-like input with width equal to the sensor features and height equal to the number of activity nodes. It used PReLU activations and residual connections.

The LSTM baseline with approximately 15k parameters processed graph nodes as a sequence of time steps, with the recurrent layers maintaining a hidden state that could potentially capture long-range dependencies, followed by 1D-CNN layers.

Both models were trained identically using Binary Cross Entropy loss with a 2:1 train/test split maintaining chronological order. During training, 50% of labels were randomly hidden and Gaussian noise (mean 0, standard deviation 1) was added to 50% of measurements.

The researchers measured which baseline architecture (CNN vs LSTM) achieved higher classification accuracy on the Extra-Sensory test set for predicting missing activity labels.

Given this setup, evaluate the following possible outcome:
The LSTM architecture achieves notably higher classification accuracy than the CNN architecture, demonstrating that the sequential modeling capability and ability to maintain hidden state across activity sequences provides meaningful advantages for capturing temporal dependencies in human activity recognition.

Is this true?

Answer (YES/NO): NO